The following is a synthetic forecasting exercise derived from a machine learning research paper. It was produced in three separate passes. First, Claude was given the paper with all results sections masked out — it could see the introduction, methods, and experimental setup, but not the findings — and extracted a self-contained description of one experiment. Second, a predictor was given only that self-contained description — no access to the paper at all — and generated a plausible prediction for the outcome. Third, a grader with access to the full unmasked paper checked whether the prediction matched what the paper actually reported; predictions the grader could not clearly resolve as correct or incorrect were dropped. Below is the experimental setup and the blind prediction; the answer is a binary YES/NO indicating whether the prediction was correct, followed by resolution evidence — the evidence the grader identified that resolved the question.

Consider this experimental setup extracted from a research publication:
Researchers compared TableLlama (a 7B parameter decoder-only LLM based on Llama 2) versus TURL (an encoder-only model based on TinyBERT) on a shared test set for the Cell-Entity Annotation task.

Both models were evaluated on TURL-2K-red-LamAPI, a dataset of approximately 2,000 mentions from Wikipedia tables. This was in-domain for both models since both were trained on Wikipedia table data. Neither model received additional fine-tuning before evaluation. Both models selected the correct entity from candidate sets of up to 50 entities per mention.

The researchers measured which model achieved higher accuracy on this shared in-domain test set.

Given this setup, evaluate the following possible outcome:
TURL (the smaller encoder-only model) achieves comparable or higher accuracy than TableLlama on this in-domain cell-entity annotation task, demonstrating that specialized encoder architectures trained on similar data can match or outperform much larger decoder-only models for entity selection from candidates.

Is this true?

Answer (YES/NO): NO